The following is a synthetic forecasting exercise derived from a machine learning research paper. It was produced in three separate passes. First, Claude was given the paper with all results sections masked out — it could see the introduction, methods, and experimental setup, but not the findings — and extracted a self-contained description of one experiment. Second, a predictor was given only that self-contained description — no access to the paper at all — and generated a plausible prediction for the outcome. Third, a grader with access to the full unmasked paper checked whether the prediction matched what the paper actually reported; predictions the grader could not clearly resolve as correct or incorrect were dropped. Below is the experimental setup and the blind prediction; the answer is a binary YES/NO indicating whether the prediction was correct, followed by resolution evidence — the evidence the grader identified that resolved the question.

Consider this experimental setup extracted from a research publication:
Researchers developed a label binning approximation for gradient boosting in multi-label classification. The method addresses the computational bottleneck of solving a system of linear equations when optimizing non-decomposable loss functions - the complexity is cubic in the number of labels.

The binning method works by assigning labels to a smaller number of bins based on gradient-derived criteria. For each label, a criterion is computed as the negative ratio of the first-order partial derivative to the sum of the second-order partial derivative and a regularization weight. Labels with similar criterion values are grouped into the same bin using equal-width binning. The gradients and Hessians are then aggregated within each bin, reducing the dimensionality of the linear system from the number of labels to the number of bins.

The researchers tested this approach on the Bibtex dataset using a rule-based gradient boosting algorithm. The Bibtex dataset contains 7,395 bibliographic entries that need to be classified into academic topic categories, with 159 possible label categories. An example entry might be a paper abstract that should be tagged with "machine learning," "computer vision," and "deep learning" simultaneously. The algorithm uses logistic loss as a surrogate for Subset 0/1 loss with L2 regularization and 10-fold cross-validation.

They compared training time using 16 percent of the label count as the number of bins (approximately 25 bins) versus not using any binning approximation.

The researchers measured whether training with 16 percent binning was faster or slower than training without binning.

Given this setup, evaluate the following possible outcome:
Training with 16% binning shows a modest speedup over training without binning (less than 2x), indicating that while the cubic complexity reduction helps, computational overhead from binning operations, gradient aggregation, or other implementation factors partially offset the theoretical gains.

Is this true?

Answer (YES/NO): NO